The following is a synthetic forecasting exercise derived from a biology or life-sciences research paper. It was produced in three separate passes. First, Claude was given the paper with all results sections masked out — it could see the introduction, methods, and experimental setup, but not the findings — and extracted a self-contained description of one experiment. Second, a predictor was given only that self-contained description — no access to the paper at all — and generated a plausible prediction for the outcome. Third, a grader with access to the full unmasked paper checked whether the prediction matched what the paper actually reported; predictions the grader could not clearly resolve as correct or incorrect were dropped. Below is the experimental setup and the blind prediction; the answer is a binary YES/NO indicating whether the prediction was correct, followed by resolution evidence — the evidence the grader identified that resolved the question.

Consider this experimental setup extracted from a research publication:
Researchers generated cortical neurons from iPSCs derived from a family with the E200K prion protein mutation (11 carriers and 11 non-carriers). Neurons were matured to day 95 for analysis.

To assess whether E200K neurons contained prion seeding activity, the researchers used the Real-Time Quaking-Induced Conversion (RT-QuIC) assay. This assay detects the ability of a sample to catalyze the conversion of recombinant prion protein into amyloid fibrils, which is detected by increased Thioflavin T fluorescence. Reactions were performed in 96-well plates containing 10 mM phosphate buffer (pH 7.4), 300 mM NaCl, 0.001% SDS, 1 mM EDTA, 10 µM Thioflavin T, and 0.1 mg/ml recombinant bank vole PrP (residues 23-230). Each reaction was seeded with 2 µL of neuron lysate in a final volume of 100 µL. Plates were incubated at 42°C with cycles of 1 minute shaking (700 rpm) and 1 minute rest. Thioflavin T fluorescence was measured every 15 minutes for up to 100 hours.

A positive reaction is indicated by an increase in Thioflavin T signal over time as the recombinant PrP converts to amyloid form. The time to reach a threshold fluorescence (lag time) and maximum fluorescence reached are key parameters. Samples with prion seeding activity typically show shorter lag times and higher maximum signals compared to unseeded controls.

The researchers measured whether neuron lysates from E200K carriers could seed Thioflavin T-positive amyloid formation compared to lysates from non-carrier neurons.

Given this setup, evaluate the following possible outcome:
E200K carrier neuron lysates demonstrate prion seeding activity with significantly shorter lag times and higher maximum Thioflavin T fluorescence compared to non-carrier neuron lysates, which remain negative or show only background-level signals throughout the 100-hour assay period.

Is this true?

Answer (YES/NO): NO